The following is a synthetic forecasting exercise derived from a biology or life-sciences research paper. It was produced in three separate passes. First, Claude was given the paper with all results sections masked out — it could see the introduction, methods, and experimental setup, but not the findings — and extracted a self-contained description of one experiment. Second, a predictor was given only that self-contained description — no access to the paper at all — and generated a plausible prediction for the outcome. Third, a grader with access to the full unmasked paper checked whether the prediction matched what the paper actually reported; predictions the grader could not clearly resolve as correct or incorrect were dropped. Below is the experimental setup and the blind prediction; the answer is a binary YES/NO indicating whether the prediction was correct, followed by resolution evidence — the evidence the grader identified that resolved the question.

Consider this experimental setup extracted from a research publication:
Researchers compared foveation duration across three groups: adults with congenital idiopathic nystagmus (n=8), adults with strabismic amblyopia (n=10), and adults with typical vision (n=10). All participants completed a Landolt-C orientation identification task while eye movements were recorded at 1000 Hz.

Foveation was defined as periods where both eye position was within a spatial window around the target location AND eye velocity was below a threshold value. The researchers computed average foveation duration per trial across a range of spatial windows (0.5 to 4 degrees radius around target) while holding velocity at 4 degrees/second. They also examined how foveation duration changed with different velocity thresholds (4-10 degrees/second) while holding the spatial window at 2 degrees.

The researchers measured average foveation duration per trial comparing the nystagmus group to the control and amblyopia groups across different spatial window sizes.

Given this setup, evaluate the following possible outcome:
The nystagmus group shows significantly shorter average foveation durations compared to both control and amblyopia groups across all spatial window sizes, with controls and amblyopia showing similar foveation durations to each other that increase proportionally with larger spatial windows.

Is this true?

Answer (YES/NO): NO